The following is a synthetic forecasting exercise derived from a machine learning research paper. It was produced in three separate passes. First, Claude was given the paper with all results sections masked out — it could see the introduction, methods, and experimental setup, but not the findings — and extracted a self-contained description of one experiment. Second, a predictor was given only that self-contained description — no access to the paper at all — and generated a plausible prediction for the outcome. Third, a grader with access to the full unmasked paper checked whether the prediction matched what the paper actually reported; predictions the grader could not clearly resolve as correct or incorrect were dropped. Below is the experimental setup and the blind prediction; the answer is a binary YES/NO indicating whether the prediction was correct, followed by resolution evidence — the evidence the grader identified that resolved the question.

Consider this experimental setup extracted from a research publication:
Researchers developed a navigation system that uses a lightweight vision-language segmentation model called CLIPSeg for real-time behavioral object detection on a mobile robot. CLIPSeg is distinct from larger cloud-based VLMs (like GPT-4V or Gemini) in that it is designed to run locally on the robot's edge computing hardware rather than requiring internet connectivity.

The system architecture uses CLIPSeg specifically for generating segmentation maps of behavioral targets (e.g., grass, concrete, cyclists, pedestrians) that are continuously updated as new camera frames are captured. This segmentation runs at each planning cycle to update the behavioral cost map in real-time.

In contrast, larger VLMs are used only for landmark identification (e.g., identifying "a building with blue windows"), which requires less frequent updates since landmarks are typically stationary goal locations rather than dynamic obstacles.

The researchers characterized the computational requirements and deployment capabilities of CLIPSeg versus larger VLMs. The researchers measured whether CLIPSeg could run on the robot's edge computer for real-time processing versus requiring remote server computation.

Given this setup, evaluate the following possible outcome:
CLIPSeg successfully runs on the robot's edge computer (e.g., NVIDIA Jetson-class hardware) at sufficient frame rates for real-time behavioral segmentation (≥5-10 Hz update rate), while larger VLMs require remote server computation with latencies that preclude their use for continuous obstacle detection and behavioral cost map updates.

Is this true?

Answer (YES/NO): YES